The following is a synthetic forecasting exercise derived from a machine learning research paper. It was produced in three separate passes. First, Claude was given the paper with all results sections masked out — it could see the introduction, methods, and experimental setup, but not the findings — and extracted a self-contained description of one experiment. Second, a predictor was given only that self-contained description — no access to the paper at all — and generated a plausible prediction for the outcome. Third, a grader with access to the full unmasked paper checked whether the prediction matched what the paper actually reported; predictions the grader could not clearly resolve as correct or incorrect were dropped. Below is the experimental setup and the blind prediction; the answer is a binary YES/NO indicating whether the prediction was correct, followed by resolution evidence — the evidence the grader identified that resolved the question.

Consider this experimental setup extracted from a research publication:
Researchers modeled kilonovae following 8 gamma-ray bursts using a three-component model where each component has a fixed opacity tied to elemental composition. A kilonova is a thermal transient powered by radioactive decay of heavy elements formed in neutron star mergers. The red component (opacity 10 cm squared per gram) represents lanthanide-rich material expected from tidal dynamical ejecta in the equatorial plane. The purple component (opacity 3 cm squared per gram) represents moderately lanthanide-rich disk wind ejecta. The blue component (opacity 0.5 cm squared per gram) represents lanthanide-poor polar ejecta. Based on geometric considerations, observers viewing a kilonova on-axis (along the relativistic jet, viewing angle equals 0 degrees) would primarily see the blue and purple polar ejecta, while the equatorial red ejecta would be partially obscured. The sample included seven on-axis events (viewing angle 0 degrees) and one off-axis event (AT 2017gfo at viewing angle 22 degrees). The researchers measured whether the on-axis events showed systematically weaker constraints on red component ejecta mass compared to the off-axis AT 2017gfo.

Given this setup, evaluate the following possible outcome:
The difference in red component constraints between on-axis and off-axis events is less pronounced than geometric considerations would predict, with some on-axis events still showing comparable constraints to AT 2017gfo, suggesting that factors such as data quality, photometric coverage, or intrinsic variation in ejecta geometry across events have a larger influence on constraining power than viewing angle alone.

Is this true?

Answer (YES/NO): YES